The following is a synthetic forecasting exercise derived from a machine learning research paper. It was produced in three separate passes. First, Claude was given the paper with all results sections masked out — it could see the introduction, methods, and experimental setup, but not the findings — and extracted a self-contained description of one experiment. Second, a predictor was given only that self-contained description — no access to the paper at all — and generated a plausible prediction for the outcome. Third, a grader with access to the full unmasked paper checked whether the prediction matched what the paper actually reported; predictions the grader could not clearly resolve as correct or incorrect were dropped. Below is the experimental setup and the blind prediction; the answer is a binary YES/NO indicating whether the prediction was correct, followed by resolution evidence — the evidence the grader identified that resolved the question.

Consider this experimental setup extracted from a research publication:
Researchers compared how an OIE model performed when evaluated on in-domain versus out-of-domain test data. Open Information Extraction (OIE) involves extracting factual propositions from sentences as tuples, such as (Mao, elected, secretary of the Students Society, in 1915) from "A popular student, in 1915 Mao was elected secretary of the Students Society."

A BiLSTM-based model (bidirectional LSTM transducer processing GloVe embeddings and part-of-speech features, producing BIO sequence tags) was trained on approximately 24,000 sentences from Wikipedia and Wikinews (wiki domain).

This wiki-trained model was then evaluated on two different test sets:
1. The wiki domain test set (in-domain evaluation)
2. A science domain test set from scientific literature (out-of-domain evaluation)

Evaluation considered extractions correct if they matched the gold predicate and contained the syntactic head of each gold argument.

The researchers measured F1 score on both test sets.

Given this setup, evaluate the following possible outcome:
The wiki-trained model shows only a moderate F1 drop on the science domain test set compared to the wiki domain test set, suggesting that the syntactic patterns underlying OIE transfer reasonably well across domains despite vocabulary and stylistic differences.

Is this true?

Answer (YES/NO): NO